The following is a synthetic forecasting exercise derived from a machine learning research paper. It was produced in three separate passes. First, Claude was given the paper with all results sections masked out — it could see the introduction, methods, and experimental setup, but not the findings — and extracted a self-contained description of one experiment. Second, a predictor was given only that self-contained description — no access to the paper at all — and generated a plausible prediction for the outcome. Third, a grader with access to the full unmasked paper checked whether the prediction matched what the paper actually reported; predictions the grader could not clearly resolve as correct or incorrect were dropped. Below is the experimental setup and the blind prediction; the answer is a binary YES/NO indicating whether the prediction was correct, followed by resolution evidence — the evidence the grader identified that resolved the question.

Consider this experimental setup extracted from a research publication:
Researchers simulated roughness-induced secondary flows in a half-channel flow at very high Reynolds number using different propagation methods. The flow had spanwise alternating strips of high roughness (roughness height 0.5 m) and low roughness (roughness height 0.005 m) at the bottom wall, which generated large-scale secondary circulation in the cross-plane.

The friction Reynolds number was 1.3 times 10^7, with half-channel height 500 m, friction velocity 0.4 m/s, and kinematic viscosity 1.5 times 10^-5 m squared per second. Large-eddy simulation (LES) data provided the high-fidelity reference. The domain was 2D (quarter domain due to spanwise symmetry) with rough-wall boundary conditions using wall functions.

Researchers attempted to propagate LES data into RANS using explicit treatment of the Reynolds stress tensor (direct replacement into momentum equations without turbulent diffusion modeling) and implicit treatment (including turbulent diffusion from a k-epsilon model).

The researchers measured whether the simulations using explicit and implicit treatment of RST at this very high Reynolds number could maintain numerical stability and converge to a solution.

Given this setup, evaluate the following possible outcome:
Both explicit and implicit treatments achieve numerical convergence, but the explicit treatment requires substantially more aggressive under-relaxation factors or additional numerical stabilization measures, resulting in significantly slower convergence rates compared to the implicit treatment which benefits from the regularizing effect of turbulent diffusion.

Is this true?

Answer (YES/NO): NO